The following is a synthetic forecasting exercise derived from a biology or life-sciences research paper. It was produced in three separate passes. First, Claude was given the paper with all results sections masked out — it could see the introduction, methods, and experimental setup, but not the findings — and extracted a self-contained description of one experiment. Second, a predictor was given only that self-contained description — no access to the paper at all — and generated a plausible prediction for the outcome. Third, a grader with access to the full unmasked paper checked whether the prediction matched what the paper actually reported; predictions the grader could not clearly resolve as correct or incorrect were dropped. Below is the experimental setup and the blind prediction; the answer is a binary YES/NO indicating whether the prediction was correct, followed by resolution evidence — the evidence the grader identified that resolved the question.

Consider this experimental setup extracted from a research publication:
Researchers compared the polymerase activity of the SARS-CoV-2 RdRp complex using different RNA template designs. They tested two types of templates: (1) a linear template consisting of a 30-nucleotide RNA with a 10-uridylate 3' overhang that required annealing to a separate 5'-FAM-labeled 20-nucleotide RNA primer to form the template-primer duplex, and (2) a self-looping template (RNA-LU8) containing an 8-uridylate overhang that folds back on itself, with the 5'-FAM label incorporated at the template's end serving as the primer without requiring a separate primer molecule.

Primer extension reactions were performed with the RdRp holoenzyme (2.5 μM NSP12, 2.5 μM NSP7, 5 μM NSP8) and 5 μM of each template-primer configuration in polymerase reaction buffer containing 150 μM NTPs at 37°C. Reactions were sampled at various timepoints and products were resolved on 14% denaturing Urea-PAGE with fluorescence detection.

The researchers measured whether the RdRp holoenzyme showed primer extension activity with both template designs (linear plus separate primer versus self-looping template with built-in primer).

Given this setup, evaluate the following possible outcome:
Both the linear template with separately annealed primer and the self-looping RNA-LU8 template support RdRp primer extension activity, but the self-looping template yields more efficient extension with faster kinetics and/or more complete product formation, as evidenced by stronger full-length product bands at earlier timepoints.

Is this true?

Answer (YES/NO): NO